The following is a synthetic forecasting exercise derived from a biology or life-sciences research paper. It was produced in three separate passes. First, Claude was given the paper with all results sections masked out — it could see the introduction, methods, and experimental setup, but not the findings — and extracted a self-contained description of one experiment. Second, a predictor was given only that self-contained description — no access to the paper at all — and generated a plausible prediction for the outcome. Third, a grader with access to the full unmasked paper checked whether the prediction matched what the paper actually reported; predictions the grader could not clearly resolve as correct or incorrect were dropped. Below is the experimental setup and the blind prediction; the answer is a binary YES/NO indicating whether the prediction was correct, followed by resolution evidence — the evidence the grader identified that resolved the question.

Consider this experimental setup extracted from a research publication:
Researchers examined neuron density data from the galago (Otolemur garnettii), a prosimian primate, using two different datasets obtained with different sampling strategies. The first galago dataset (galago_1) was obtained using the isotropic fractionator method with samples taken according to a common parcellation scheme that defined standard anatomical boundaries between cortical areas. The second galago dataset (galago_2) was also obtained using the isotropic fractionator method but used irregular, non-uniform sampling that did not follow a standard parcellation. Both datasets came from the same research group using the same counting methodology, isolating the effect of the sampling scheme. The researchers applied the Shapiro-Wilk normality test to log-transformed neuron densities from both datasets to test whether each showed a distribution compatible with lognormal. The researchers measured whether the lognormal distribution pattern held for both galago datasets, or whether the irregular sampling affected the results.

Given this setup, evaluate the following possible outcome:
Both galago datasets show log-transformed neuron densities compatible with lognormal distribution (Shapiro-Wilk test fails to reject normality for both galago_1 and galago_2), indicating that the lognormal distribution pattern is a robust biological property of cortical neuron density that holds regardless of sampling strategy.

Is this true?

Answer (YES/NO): NO